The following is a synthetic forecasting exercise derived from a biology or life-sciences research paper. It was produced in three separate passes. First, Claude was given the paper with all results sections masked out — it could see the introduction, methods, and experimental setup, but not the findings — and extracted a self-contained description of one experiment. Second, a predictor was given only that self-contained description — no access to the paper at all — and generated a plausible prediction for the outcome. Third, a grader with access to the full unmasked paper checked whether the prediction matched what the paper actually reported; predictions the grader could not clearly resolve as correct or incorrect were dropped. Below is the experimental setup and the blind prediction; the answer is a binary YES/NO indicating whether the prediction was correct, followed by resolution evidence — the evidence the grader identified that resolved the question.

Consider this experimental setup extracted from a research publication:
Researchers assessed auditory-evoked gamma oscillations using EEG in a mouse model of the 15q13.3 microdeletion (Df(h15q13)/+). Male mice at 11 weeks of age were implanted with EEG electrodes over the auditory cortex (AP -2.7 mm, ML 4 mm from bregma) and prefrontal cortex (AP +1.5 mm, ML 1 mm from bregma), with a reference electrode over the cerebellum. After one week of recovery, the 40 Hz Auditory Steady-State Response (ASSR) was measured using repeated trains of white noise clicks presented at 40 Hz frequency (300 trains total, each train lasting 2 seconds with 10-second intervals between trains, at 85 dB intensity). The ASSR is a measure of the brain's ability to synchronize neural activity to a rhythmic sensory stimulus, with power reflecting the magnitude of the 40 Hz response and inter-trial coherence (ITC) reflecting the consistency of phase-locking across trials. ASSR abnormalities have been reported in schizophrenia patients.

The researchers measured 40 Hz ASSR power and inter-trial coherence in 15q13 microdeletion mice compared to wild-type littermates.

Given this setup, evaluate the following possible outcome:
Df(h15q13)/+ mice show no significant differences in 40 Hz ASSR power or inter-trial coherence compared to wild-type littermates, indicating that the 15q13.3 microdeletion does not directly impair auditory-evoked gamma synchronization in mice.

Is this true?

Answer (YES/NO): NO